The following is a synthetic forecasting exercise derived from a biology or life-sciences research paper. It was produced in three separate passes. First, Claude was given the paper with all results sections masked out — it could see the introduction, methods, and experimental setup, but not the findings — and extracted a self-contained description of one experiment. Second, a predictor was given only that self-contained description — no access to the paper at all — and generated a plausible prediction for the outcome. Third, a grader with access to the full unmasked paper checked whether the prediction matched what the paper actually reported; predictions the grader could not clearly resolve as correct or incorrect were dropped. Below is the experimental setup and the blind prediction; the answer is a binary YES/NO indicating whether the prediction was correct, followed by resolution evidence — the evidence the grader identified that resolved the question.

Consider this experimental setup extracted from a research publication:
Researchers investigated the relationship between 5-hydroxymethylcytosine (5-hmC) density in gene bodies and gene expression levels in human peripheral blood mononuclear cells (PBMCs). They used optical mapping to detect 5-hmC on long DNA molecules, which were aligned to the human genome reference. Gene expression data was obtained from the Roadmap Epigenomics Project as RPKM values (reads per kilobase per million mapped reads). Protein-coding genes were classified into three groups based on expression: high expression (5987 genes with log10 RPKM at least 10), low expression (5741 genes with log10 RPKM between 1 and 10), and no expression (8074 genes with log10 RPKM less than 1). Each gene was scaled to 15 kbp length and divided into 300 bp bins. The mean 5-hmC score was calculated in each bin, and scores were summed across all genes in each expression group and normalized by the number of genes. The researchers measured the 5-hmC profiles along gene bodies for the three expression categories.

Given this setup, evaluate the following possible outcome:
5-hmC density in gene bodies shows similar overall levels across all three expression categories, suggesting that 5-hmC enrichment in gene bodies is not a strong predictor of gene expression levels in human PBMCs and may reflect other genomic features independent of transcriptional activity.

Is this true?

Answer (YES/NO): NO